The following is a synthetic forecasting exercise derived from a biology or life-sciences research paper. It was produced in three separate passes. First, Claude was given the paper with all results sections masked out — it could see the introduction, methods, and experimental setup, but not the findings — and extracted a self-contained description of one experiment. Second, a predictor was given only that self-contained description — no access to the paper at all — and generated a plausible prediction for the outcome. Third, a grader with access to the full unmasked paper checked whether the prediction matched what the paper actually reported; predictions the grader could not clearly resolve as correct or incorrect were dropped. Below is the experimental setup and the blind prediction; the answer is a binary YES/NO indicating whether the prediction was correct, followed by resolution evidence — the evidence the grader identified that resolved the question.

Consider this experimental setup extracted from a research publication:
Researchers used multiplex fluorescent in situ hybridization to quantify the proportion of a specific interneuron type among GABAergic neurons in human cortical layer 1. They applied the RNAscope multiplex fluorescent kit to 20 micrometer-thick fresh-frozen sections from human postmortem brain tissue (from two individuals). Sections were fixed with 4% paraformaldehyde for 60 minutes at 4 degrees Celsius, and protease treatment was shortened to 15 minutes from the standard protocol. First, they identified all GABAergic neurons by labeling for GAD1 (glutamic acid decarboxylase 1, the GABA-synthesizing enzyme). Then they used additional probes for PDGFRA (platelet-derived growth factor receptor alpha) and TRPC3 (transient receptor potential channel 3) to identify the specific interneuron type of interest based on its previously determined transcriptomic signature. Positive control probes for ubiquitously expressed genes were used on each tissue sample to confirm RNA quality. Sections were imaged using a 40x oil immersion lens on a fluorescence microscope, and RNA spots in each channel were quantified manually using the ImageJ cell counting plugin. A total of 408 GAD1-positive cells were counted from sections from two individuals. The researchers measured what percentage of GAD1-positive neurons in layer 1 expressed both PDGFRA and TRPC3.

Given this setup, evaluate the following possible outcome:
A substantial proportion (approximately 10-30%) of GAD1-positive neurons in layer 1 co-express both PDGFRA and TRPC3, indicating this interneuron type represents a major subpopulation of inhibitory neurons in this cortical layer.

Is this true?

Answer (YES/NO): NO